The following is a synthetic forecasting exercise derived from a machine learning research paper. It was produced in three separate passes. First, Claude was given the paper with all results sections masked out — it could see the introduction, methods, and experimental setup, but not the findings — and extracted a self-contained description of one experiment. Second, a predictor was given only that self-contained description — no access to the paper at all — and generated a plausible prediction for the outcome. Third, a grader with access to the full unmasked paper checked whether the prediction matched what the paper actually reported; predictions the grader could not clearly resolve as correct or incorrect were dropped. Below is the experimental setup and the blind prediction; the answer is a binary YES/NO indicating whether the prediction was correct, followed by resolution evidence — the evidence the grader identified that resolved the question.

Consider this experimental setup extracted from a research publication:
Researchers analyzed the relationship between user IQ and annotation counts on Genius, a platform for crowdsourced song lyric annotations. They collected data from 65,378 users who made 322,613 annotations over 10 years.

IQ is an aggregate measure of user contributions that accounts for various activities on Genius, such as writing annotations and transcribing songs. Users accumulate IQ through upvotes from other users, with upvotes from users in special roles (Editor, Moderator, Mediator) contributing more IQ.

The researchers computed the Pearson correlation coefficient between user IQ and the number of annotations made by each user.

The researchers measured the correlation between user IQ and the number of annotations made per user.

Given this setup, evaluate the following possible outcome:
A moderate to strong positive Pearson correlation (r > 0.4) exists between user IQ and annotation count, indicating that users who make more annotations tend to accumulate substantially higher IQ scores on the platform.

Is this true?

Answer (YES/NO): YES